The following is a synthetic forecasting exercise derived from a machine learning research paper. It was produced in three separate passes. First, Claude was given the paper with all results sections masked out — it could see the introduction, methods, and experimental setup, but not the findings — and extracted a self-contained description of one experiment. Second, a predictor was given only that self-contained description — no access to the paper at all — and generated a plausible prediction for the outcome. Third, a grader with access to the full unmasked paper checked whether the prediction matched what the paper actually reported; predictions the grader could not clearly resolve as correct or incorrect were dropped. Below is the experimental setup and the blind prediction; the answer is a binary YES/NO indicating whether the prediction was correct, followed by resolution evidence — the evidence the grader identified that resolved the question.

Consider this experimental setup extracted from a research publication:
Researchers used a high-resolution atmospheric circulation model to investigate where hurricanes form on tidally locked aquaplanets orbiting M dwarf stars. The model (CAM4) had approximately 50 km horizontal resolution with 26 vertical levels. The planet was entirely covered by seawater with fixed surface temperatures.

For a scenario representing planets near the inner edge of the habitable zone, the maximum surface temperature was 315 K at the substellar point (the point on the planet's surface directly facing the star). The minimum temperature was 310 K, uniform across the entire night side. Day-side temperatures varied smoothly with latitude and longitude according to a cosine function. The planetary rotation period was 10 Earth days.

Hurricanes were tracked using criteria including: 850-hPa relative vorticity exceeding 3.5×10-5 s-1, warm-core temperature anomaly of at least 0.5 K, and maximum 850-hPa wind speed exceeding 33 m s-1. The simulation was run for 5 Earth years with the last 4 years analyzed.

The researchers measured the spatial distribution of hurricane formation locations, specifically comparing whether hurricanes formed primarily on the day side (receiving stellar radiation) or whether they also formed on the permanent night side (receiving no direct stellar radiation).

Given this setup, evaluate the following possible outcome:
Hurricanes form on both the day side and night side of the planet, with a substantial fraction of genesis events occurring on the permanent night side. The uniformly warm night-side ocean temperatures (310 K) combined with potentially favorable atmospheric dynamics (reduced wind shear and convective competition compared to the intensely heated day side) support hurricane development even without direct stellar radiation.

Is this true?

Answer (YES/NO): NO